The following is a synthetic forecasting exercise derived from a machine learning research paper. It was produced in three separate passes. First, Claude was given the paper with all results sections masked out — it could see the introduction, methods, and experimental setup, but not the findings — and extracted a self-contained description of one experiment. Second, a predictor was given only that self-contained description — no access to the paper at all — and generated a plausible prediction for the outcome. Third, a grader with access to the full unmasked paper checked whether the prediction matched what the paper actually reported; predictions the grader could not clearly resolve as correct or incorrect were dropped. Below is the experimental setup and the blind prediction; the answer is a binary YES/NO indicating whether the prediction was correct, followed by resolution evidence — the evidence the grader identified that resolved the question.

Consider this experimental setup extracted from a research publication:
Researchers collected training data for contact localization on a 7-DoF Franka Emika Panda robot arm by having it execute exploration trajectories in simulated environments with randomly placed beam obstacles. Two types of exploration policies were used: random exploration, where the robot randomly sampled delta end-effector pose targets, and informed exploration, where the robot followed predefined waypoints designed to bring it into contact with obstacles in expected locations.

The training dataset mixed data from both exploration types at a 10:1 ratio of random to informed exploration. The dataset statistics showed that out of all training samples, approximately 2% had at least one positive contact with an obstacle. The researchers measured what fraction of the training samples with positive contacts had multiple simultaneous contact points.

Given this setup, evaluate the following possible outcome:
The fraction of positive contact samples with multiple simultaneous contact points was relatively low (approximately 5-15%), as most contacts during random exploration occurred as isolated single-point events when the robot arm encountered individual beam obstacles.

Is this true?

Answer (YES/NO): NO